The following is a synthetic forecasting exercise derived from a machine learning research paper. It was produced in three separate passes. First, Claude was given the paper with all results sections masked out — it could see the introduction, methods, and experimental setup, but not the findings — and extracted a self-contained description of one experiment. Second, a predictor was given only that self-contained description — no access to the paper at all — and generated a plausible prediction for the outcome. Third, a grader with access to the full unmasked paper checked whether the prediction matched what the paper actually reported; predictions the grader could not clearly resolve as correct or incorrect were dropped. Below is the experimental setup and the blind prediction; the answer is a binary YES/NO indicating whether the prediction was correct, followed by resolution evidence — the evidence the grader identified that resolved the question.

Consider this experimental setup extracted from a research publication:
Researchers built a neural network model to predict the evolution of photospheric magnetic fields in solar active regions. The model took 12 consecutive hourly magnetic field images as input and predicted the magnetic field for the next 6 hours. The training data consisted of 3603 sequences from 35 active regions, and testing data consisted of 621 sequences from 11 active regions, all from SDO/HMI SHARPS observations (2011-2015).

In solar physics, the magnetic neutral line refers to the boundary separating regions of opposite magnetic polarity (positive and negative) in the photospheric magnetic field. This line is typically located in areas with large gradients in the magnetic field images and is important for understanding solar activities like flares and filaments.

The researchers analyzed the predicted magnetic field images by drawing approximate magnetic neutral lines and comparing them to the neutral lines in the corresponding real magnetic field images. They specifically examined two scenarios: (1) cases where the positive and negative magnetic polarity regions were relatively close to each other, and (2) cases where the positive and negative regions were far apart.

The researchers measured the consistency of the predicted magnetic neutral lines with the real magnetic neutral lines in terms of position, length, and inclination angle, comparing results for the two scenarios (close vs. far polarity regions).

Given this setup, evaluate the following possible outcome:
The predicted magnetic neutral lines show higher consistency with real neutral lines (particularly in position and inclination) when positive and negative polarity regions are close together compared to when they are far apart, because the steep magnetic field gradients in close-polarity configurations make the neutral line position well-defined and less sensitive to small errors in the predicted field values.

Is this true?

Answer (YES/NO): YES